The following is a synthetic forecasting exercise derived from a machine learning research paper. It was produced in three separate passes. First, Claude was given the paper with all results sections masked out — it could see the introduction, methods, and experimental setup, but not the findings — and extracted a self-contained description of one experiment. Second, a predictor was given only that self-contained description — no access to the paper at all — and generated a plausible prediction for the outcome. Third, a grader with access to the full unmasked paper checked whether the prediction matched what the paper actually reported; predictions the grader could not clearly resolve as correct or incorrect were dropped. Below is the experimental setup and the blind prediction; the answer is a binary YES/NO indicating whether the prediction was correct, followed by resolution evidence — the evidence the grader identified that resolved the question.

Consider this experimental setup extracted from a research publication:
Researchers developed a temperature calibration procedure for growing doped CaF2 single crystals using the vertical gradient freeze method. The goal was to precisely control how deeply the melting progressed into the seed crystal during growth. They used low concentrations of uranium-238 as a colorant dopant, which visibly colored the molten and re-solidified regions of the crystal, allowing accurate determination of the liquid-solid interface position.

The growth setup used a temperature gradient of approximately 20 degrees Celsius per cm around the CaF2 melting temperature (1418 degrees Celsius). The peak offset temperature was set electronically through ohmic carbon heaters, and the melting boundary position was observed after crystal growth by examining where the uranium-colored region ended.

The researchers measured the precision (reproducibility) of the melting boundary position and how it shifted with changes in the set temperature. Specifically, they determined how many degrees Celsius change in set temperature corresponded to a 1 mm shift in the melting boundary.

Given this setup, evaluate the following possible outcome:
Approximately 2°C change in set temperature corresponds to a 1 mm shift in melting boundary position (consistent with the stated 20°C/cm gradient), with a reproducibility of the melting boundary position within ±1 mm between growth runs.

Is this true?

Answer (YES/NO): NO